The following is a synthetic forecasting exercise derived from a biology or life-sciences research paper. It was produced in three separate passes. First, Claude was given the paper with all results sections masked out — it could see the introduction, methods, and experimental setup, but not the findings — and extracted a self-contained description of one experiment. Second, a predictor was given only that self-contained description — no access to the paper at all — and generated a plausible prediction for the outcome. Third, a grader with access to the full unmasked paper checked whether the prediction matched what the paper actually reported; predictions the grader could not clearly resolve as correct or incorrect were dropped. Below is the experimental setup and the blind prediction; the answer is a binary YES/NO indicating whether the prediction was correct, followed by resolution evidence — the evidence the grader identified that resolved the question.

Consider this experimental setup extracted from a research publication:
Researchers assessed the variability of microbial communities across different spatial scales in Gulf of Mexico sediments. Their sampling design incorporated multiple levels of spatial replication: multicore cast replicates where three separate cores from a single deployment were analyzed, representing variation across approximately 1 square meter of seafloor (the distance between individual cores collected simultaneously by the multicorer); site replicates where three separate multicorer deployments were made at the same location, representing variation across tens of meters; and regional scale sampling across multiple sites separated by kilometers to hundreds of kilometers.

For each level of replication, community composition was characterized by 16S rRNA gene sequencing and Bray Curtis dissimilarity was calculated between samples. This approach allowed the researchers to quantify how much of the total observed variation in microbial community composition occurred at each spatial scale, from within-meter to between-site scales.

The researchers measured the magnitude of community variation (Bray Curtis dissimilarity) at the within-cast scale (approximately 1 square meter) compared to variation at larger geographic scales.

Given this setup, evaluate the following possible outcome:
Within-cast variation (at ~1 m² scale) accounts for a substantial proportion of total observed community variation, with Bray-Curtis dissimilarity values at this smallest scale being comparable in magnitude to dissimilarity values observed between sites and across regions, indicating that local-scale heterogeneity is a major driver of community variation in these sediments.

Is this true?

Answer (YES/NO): NO